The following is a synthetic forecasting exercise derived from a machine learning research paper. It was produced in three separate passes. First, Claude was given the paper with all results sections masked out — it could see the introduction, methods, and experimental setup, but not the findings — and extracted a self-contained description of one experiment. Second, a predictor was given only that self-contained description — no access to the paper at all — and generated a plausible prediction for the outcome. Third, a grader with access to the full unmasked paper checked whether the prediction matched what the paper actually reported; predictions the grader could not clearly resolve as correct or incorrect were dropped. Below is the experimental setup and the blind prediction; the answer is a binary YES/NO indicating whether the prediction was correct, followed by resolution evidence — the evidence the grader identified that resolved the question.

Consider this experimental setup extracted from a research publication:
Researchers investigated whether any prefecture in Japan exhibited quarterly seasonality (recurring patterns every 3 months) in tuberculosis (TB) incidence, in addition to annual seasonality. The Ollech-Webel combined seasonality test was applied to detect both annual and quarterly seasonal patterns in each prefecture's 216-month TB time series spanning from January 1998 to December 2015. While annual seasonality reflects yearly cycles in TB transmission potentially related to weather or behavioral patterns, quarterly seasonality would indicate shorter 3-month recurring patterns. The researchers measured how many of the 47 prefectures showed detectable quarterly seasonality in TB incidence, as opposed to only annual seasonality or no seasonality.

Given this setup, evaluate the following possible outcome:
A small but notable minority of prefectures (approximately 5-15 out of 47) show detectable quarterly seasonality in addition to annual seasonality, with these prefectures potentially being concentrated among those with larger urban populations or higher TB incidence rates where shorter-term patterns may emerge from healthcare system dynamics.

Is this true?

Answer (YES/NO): NO